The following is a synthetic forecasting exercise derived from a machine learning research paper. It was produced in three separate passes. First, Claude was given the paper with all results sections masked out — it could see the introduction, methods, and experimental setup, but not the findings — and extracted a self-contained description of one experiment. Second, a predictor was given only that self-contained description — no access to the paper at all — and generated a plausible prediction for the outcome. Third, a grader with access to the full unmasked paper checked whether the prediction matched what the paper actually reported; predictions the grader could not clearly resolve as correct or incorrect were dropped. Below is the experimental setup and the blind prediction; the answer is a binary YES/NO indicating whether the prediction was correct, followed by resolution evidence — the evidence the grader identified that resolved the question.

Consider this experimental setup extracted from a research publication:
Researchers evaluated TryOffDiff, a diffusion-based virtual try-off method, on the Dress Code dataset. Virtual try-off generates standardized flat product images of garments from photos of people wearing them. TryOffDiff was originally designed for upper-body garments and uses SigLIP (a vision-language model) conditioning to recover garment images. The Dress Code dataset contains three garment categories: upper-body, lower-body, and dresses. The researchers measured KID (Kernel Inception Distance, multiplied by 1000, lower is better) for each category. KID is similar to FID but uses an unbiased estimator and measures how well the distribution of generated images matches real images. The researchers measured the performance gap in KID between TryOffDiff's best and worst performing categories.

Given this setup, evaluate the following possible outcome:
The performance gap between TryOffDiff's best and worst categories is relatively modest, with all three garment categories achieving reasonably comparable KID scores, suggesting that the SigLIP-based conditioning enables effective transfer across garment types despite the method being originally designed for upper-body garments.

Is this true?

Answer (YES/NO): NO